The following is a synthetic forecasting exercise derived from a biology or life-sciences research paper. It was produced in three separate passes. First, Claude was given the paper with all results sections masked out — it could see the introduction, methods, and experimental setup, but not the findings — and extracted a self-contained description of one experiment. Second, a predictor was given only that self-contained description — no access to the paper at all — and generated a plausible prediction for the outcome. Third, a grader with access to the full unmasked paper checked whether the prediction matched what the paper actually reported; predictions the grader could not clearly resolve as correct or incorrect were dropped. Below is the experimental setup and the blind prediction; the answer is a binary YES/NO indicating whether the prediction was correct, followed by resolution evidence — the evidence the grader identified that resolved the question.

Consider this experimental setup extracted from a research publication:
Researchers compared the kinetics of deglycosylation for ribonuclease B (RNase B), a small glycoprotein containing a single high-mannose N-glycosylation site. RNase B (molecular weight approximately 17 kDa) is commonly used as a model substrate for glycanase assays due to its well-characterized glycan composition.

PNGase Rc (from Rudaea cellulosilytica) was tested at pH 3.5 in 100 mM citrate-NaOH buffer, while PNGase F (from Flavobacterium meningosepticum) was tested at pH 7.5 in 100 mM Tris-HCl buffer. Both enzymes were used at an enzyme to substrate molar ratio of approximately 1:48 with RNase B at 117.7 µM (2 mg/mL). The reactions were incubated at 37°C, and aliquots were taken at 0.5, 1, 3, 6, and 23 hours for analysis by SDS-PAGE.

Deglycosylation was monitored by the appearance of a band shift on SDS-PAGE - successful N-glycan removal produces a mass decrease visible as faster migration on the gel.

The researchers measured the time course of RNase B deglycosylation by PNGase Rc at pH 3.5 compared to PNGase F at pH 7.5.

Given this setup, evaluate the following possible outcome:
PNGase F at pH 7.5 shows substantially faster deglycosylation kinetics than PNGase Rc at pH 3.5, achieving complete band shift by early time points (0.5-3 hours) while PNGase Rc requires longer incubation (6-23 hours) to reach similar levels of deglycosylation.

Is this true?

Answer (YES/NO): NO